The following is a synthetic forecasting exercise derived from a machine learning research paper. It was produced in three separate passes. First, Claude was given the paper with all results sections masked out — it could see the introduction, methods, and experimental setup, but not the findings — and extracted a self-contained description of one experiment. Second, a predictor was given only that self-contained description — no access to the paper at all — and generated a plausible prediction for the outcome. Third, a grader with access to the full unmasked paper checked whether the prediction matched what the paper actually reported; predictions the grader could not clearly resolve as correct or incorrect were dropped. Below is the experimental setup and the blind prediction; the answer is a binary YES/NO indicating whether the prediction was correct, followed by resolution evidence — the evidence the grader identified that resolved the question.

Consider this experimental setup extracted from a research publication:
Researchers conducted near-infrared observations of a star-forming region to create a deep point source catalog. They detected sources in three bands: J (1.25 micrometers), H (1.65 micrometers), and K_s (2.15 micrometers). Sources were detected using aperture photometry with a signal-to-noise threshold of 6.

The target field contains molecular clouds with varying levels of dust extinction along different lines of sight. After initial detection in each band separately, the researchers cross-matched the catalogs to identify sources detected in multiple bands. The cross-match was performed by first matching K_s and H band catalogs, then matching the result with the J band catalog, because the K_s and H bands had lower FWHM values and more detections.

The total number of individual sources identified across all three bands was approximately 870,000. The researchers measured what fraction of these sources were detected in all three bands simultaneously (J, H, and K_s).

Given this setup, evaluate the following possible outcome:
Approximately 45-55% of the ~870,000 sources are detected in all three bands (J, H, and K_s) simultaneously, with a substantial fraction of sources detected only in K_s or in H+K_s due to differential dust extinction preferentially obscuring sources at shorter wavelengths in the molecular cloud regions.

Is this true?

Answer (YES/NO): NO